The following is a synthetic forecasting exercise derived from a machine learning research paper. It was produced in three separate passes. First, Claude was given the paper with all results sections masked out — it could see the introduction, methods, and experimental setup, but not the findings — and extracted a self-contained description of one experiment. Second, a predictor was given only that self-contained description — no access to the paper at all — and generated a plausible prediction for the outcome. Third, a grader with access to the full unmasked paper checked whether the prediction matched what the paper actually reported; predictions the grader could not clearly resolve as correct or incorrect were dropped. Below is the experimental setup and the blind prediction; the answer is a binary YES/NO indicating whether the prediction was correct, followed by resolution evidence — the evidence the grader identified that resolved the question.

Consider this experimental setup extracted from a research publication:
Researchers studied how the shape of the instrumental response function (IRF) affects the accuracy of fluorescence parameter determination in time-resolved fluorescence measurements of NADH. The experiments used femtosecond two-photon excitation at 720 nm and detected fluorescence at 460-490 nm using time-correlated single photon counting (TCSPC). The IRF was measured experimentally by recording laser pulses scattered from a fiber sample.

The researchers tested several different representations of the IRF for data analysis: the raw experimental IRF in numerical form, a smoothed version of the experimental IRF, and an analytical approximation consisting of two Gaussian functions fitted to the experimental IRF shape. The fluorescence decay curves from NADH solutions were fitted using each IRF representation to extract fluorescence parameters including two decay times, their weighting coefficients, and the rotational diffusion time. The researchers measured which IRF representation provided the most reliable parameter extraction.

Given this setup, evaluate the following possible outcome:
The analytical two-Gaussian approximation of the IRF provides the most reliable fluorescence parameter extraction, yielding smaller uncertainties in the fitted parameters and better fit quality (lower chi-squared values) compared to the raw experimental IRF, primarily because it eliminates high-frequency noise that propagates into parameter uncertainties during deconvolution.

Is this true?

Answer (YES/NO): NO